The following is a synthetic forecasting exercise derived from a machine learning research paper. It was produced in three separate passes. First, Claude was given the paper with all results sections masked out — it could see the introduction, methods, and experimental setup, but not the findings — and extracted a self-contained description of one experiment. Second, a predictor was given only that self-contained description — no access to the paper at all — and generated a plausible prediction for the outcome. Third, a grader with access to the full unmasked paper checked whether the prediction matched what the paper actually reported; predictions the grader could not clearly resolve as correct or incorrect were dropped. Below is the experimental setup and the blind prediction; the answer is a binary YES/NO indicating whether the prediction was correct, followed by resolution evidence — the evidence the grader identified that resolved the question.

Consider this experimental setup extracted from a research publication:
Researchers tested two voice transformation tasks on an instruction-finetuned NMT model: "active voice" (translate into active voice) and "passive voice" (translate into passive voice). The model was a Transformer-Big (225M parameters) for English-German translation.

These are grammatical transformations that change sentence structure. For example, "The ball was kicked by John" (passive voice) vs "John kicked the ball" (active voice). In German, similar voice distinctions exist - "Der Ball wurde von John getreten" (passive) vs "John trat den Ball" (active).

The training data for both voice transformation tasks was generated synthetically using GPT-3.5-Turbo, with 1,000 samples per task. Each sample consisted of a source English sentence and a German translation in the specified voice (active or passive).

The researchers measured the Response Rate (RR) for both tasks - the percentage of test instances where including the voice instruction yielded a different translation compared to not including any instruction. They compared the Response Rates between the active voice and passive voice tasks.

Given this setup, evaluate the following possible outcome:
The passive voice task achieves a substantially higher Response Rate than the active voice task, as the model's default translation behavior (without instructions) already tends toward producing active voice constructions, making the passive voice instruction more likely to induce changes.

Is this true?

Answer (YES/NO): YES